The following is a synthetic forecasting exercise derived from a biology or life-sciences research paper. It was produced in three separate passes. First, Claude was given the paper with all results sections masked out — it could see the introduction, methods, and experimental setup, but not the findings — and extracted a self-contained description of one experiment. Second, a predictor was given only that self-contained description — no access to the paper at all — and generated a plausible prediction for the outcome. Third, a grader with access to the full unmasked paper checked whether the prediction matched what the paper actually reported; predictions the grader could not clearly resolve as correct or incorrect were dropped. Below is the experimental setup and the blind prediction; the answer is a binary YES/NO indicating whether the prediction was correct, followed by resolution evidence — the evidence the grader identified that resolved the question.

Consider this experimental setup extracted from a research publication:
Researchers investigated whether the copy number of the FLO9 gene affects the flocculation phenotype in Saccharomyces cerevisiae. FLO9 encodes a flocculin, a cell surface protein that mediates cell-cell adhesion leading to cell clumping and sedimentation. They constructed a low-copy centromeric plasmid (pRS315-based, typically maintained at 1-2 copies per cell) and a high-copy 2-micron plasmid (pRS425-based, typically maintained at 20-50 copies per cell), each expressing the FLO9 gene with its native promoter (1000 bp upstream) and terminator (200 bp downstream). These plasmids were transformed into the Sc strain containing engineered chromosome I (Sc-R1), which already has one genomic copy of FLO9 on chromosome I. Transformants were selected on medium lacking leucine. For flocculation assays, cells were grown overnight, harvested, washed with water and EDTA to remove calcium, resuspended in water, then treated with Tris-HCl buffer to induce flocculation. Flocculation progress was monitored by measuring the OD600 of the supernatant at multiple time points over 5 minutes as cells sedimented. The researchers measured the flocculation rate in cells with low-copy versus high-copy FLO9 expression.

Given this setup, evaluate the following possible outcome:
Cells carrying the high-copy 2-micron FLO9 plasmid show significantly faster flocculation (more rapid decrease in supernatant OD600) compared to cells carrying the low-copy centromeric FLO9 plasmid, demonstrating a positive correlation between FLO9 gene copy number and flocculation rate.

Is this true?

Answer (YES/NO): YES